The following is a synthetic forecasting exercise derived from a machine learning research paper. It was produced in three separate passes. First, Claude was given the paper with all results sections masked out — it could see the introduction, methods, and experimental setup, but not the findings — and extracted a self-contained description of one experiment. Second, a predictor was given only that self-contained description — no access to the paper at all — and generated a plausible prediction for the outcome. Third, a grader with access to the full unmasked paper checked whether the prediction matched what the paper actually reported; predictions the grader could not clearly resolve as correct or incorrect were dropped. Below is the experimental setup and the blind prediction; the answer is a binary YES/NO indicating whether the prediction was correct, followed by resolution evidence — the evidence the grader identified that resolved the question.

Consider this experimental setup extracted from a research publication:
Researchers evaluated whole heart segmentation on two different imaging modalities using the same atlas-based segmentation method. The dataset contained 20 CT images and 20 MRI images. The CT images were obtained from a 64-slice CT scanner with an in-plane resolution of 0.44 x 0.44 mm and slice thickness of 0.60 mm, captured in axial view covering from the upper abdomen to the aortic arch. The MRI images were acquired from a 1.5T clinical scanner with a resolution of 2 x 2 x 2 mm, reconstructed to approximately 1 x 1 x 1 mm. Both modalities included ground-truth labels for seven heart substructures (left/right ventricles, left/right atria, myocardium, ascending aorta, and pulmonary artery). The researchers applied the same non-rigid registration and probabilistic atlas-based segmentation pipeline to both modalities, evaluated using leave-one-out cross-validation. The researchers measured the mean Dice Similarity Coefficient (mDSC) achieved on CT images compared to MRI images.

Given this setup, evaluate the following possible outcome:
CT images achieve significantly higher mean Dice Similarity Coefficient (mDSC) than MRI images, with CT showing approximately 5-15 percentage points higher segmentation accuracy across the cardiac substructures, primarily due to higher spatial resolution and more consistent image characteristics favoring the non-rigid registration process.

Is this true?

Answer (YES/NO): YES